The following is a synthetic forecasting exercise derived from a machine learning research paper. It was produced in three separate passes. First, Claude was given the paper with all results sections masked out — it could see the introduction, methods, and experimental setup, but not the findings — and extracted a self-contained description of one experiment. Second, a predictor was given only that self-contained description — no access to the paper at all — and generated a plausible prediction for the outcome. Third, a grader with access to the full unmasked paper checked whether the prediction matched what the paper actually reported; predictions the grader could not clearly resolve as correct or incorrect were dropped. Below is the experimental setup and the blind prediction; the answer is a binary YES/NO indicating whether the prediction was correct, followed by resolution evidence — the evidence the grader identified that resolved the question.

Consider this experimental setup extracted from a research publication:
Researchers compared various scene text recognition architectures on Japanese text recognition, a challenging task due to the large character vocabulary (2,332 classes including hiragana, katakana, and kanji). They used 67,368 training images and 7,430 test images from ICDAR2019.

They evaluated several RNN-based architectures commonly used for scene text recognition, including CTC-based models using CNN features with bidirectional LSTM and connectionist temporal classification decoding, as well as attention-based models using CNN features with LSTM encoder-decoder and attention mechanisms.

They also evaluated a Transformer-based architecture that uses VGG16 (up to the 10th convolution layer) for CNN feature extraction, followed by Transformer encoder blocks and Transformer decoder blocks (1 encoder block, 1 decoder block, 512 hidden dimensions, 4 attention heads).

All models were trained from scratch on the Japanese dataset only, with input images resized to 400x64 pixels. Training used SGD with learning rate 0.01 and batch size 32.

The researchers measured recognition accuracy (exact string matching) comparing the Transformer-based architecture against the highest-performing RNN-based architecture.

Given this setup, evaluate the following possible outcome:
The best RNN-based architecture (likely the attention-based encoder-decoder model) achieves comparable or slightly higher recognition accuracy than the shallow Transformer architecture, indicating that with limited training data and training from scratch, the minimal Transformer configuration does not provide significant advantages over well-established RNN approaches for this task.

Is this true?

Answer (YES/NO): NO